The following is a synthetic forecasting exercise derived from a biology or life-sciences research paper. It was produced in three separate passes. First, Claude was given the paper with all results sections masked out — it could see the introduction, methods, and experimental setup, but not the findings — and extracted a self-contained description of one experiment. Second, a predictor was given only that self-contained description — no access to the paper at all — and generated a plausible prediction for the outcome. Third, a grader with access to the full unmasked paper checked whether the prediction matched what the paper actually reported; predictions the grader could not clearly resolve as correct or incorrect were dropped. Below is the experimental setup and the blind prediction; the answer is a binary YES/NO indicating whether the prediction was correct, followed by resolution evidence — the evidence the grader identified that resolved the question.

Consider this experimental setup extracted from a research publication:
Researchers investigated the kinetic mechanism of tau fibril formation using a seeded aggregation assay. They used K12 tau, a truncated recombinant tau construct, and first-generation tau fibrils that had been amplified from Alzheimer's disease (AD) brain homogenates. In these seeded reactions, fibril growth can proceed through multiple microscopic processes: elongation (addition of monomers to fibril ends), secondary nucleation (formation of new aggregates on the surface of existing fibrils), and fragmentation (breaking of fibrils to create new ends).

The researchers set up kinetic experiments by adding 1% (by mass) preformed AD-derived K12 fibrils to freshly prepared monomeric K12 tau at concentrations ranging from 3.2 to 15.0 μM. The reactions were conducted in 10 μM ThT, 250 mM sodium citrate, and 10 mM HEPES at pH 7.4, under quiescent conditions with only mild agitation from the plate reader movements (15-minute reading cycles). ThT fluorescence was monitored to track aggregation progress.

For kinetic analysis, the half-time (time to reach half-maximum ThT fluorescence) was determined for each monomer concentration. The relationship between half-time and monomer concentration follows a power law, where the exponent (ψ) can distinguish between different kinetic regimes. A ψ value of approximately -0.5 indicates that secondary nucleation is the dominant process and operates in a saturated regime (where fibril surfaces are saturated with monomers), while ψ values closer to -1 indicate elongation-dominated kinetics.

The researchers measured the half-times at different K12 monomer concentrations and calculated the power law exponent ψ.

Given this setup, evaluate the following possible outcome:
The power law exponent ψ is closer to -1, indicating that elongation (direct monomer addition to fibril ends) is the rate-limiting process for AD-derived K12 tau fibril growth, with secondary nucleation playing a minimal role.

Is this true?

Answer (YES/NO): NO